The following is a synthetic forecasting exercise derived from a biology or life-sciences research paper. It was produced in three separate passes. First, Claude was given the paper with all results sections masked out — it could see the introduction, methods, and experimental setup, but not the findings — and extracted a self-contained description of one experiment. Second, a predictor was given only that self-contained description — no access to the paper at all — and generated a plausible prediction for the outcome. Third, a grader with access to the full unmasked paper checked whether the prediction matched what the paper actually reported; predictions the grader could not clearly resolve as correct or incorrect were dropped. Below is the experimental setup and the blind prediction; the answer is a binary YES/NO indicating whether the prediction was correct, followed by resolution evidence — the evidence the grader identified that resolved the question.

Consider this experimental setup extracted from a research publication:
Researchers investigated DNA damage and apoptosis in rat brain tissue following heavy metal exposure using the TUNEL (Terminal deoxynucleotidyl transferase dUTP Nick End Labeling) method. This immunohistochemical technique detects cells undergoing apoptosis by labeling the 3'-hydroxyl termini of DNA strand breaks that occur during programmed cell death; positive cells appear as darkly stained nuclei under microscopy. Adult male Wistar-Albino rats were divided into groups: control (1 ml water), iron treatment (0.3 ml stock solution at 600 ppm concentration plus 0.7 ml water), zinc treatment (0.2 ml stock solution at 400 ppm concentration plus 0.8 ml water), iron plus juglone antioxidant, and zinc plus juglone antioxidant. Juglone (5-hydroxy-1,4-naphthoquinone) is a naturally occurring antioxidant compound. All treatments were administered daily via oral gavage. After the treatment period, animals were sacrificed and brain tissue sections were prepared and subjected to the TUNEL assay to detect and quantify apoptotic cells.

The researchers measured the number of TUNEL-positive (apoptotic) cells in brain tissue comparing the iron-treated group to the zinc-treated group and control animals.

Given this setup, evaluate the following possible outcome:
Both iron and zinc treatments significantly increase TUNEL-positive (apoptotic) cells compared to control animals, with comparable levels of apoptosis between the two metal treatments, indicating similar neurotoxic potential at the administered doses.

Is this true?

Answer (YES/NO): NO